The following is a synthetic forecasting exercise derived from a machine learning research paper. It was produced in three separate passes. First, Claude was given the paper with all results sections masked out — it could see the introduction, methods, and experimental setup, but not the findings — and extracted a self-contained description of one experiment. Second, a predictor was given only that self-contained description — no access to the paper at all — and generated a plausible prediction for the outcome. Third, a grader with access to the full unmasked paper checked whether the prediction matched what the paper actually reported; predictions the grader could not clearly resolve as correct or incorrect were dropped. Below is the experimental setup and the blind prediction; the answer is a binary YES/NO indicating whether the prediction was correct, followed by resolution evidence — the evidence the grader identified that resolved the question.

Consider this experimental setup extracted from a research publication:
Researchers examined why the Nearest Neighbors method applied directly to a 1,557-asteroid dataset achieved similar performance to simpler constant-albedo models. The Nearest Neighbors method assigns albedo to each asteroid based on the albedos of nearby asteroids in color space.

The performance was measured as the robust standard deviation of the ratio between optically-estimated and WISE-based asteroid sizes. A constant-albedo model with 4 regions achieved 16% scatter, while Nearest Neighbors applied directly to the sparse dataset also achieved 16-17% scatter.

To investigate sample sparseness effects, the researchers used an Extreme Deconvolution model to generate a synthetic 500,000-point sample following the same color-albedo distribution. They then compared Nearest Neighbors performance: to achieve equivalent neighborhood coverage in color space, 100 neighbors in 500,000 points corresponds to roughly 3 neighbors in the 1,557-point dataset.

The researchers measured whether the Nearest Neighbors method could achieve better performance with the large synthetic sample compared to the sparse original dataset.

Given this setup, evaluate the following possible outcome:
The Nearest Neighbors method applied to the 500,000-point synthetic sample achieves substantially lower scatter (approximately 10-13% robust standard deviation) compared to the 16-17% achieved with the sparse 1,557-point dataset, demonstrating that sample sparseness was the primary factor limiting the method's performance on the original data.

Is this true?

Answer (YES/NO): NO